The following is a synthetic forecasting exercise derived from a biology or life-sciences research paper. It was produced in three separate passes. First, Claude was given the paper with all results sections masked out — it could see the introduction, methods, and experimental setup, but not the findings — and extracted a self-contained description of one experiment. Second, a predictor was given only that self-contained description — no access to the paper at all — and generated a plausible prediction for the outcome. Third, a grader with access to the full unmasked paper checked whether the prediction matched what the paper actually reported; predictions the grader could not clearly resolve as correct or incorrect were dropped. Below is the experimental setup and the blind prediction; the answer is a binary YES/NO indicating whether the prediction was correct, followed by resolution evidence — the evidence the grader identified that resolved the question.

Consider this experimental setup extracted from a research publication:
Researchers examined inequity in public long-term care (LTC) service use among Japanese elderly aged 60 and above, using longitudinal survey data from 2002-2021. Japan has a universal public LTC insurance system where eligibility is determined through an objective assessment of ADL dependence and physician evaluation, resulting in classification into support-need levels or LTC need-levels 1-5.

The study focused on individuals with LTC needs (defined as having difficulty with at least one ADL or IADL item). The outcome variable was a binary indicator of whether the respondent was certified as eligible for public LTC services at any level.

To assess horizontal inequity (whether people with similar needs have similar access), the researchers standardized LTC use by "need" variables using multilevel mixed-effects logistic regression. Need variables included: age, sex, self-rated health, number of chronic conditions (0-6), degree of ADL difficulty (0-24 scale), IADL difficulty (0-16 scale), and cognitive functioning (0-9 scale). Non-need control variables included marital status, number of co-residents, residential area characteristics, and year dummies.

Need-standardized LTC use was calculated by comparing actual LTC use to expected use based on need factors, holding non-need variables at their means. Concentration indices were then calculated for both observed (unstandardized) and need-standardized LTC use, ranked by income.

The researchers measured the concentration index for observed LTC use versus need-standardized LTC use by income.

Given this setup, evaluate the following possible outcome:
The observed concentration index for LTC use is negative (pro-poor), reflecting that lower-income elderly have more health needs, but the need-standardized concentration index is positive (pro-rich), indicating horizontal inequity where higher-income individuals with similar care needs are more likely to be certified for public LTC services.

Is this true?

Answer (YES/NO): NO